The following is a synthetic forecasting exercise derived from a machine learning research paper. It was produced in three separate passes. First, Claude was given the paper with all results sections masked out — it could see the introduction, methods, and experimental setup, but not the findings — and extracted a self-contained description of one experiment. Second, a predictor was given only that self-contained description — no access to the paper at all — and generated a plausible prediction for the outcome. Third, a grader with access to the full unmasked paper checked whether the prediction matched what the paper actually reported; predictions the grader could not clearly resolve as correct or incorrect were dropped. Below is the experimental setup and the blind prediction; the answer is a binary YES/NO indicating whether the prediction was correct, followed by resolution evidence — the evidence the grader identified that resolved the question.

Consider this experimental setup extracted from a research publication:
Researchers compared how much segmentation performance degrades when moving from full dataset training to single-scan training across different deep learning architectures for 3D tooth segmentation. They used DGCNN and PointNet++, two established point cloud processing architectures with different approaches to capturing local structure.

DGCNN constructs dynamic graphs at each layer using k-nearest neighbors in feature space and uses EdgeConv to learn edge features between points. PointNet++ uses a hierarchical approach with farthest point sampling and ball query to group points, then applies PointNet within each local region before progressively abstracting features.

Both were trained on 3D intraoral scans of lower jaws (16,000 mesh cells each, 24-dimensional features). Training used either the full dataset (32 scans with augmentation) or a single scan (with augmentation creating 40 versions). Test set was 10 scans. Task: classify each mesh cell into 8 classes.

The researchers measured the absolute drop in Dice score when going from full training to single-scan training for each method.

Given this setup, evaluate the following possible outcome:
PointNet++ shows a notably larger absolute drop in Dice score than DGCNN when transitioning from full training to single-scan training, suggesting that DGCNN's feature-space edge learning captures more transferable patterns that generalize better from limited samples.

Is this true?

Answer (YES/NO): YES